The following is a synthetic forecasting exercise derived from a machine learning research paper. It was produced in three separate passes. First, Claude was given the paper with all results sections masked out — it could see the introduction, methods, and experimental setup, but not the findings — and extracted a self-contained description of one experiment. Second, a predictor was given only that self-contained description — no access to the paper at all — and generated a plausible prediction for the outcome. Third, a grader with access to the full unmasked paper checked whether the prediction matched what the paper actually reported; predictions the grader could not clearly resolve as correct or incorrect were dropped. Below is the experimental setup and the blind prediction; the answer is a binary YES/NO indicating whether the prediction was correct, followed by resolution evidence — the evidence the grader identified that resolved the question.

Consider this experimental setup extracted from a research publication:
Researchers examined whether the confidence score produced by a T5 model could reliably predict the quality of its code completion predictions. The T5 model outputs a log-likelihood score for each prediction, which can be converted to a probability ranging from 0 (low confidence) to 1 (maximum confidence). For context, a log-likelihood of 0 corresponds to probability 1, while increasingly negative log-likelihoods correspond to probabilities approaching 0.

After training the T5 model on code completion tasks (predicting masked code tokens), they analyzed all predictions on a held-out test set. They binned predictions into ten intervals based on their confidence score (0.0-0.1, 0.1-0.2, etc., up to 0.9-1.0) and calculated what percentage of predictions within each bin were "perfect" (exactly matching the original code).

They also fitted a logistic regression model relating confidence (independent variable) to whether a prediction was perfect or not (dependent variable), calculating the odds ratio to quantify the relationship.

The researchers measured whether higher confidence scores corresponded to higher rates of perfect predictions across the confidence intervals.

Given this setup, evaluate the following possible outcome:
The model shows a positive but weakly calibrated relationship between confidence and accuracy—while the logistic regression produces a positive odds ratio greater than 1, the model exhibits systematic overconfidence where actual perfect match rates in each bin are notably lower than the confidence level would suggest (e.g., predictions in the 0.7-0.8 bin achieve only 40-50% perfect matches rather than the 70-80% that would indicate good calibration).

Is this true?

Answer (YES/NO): NO